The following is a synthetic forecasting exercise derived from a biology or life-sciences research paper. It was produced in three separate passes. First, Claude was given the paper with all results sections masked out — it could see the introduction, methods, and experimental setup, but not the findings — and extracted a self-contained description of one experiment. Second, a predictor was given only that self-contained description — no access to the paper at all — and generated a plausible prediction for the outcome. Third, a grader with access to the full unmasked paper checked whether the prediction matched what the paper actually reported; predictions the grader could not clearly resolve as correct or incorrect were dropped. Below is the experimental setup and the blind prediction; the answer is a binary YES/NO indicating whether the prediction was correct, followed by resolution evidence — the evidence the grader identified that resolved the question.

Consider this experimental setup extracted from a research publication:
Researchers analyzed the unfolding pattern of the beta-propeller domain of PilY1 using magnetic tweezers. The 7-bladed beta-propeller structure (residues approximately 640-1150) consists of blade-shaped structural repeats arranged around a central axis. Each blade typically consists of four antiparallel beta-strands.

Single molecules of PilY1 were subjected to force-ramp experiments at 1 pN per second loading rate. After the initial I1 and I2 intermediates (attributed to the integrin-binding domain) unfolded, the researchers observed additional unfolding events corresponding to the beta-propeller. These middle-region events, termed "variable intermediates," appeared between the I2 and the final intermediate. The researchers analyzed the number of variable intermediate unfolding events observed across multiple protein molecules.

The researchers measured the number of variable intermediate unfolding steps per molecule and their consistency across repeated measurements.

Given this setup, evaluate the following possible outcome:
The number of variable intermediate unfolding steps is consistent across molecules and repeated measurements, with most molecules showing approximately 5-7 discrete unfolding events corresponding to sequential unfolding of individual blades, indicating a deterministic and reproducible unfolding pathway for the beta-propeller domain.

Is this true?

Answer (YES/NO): NO